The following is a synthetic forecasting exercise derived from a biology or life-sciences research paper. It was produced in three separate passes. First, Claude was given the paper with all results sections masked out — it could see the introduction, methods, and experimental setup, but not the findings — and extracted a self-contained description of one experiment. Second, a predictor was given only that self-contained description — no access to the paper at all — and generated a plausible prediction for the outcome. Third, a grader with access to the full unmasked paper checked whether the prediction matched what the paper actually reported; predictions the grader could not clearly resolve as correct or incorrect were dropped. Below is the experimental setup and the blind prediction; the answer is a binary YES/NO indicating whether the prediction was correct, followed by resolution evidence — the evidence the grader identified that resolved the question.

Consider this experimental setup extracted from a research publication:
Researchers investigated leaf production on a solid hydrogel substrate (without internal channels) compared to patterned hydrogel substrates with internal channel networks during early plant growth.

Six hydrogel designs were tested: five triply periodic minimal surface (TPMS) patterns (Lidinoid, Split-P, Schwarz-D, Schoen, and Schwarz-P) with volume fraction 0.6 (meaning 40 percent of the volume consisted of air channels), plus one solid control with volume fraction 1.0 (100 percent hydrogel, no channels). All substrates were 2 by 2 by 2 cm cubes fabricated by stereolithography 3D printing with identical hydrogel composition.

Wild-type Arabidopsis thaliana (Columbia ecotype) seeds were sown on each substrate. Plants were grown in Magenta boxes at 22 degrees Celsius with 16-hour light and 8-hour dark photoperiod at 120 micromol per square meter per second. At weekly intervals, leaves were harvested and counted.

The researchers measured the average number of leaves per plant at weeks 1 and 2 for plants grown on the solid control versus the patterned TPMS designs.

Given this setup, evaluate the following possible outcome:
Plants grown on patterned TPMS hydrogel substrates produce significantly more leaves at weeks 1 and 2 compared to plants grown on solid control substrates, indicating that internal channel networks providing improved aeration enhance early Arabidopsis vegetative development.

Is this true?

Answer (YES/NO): NO